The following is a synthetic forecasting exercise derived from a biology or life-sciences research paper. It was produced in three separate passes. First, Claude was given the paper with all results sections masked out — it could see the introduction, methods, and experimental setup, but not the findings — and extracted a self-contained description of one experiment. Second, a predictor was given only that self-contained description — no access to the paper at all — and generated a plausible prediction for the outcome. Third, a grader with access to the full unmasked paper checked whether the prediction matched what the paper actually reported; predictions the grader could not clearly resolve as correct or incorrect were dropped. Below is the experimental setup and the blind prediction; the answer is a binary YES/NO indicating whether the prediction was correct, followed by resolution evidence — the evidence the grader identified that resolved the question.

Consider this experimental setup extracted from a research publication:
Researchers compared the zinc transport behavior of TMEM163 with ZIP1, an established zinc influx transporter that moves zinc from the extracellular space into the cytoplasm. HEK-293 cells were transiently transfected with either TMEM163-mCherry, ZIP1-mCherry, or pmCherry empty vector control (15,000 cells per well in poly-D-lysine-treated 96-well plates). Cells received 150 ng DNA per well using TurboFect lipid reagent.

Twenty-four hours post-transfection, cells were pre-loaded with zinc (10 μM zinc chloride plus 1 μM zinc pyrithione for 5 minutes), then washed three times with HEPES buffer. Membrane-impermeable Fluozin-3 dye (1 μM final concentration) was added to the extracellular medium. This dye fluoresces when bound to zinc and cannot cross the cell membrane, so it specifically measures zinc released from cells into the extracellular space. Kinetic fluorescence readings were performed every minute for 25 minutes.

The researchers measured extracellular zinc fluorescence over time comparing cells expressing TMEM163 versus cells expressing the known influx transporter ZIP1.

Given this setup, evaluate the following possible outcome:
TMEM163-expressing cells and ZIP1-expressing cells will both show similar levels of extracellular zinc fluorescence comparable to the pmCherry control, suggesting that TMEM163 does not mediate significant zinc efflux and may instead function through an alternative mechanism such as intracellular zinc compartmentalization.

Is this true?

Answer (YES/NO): NO